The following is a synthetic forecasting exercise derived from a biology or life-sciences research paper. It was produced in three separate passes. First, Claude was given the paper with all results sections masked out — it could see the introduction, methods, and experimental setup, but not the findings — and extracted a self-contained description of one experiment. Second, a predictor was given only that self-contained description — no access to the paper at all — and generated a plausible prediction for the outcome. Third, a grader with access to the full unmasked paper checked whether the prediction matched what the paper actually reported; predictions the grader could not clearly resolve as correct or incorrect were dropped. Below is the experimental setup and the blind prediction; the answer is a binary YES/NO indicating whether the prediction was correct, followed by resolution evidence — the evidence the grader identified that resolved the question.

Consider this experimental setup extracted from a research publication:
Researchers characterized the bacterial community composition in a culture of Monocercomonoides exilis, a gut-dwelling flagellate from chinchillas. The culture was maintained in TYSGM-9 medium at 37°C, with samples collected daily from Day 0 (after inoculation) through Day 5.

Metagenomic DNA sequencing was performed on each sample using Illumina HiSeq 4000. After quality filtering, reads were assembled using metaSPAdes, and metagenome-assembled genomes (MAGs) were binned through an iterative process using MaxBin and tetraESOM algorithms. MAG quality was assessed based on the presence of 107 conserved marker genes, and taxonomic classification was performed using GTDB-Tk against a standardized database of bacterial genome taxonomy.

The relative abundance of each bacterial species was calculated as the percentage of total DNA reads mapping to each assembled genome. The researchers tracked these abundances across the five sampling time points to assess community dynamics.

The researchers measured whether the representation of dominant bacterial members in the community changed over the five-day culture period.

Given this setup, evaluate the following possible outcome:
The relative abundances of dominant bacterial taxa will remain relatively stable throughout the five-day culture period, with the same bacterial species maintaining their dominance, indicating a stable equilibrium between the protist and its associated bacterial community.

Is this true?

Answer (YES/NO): NO